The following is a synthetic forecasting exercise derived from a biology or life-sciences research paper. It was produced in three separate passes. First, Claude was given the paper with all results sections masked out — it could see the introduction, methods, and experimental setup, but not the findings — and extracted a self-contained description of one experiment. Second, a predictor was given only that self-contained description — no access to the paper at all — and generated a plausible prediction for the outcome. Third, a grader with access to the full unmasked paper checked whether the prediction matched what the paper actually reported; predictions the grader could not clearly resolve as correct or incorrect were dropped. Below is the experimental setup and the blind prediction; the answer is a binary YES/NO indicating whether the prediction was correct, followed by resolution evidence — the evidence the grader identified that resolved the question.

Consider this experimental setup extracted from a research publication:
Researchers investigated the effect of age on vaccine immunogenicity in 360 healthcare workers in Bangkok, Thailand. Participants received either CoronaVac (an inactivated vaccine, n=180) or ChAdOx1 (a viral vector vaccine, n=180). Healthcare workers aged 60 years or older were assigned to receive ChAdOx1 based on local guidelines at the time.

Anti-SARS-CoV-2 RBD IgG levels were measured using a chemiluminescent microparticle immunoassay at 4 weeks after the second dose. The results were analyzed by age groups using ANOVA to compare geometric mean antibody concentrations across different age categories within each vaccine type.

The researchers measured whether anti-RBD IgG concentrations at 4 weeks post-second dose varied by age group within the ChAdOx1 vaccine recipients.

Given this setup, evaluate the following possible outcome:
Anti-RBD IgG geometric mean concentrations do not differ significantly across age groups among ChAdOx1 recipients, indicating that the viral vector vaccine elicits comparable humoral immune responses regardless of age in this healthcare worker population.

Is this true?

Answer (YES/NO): NO